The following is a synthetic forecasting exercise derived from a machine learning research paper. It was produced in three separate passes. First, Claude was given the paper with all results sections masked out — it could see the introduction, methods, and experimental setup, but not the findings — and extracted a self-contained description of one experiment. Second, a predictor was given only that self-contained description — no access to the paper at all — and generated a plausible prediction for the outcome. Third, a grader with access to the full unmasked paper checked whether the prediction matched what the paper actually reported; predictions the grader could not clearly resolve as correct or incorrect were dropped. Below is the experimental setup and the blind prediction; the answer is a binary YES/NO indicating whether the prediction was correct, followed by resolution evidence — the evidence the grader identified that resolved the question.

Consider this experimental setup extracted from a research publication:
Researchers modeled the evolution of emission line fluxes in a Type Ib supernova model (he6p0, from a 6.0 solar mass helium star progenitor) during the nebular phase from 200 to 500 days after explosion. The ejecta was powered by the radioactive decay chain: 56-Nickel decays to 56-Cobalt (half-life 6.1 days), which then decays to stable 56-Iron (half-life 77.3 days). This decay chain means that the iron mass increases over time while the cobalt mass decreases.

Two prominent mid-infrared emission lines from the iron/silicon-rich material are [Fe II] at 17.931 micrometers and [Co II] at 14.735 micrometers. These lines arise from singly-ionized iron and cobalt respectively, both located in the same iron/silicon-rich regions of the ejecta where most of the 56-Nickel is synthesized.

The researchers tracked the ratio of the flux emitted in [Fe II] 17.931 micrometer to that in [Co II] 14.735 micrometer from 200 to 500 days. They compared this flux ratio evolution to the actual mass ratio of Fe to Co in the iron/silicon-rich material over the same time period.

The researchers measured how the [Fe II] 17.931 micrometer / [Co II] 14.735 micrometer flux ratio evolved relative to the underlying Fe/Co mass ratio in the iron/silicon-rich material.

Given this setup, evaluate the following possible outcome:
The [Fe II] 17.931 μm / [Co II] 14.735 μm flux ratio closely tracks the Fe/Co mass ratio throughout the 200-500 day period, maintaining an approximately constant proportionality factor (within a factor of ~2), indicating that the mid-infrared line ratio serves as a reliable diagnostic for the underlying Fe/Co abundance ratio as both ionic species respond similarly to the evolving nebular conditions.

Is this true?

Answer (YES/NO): NO